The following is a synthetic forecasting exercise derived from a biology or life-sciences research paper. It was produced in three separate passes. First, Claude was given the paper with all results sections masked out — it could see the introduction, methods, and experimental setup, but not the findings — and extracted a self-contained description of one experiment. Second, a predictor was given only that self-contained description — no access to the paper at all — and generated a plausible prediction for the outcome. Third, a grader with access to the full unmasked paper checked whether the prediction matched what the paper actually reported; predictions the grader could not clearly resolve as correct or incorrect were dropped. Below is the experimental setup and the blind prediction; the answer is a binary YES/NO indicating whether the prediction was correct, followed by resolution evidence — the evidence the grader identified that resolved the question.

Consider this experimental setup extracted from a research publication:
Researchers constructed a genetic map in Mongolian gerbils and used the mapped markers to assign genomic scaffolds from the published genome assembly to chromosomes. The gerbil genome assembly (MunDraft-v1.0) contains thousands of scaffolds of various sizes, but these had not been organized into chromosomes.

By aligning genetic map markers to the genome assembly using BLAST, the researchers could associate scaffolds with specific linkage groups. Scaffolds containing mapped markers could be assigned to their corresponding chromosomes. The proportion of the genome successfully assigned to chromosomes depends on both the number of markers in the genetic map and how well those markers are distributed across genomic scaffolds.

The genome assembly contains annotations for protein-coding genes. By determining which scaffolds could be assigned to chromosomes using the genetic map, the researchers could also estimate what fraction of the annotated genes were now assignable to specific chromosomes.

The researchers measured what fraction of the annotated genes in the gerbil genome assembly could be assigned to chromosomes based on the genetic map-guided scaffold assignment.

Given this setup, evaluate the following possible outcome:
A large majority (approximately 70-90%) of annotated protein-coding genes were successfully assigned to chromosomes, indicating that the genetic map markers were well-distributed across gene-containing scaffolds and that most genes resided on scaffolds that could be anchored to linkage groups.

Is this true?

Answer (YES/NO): NO